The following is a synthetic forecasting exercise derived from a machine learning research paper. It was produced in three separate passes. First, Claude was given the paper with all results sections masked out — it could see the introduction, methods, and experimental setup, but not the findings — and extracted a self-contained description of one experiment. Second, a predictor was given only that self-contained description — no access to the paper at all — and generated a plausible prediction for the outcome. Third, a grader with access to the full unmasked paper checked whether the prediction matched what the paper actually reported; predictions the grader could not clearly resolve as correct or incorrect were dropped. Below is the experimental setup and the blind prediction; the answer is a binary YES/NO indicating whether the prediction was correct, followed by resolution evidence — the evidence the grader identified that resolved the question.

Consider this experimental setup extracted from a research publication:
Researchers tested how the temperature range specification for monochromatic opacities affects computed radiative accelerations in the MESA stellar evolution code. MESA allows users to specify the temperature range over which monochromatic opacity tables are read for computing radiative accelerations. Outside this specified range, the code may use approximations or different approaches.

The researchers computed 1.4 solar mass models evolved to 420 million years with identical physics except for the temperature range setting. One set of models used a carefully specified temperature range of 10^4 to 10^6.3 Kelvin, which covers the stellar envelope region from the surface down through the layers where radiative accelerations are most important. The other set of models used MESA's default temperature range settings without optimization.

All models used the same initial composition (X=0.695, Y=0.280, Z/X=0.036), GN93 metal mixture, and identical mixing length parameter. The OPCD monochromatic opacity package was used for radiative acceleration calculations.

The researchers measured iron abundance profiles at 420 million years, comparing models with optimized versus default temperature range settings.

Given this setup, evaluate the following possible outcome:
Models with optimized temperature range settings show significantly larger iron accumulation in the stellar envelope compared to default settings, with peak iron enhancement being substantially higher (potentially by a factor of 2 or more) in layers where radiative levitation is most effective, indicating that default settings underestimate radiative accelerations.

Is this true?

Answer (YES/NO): NO